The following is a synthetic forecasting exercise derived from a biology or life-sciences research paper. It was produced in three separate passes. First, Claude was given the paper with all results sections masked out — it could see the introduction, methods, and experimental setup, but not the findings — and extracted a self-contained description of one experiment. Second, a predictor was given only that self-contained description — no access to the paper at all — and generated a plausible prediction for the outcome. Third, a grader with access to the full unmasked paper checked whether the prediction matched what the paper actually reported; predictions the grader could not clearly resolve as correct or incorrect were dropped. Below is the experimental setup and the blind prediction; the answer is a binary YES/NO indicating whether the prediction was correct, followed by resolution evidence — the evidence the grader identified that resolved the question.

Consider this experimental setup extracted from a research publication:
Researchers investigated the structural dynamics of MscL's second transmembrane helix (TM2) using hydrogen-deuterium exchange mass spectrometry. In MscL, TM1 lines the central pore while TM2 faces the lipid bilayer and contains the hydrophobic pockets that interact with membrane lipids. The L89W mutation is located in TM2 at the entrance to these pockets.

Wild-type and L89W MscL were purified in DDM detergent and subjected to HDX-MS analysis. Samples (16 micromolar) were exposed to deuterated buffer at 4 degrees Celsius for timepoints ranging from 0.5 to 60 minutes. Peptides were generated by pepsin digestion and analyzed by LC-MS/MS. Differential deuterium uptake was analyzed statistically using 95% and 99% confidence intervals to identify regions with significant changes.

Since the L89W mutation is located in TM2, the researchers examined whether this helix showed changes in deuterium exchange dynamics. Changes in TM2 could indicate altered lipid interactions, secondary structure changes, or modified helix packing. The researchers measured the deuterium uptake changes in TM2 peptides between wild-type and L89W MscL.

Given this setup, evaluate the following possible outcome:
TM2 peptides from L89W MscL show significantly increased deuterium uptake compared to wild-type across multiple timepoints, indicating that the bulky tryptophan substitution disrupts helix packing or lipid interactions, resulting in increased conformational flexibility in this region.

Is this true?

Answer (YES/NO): YES